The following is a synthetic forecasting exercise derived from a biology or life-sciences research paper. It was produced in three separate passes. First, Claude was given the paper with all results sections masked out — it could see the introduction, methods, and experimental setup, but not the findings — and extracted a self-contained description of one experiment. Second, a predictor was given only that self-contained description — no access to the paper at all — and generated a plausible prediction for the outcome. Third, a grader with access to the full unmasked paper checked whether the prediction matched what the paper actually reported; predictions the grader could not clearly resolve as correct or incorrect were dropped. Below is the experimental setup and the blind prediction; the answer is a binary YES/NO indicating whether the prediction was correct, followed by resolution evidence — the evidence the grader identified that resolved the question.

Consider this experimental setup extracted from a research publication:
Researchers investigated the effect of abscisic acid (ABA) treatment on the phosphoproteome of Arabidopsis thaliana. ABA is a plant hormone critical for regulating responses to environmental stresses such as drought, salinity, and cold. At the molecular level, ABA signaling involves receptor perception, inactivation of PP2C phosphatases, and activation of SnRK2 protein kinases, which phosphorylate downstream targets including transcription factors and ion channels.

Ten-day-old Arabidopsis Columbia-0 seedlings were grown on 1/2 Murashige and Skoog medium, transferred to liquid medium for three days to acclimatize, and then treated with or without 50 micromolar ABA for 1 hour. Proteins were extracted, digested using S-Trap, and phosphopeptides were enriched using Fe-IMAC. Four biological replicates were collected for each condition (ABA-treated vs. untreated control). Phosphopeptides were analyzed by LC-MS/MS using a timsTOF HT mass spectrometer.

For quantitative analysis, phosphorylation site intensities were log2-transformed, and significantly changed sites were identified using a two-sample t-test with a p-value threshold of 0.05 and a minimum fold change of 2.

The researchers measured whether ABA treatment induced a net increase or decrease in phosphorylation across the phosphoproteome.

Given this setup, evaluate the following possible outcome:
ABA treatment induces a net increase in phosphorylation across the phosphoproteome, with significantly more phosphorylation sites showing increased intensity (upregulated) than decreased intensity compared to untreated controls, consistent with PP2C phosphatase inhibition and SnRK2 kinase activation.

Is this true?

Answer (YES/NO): YES